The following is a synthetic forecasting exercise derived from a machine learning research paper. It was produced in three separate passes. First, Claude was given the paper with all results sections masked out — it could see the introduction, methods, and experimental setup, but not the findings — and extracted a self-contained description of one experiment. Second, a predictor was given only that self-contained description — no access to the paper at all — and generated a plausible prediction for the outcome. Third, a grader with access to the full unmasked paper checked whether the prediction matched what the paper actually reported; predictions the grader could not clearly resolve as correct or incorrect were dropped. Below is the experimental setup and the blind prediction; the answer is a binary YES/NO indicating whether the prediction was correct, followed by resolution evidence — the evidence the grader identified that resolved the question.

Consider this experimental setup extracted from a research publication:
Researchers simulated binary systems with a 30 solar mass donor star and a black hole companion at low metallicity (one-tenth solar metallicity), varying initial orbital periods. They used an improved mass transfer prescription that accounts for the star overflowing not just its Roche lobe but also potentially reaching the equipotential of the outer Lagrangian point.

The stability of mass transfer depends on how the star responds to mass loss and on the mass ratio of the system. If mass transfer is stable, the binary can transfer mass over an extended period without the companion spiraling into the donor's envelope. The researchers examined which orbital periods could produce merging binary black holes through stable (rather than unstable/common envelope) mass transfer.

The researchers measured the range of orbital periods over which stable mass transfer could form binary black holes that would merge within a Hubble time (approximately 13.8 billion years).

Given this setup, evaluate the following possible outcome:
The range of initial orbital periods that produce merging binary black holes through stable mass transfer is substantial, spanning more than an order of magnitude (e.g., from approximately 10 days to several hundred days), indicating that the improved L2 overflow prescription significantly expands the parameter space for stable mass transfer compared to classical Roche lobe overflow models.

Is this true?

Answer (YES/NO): NO